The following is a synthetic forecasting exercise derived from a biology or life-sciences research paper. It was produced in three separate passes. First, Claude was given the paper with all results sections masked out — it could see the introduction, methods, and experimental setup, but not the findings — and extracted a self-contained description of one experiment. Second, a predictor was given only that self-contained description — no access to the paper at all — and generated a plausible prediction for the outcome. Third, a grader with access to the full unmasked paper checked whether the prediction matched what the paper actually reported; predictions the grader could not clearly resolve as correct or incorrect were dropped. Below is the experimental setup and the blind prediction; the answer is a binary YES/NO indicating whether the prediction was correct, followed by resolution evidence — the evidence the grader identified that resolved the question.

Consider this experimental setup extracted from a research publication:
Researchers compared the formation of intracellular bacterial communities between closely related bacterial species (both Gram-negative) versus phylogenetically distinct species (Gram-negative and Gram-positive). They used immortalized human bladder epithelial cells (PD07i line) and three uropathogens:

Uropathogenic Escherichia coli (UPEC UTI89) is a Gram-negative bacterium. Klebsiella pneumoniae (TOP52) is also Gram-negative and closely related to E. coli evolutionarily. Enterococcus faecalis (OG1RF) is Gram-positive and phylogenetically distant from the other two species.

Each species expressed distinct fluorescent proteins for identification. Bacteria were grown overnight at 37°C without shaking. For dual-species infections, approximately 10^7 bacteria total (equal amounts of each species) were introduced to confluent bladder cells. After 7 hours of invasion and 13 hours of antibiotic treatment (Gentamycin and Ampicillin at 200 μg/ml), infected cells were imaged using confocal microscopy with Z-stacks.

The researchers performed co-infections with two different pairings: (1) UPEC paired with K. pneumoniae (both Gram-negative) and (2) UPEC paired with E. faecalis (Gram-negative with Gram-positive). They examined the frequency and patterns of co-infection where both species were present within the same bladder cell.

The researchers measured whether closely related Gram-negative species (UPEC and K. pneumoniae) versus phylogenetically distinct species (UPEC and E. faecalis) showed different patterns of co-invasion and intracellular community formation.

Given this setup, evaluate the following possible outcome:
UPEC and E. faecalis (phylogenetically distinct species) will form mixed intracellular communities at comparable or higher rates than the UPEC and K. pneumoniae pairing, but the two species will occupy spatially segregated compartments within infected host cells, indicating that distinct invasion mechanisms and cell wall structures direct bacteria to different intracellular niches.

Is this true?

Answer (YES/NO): NO